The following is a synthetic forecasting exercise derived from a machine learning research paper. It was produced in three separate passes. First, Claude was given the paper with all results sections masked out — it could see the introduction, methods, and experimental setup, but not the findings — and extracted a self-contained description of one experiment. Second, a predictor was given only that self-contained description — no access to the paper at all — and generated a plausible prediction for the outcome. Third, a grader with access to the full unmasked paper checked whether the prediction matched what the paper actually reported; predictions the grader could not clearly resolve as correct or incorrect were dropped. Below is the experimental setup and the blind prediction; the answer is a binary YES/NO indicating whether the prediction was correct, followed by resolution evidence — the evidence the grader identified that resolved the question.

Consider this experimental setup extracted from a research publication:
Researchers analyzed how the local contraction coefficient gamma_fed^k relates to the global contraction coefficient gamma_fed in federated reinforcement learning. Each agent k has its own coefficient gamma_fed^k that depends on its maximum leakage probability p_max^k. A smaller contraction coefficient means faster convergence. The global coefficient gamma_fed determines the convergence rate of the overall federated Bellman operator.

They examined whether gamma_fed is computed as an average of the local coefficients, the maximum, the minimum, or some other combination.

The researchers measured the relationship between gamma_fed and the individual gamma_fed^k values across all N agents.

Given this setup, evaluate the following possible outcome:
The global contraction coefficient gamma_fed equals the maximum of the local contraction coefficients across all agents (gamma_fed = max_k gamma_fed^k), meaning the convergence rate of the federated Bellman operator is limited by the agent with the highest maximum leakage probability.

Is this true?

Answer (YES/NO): YES